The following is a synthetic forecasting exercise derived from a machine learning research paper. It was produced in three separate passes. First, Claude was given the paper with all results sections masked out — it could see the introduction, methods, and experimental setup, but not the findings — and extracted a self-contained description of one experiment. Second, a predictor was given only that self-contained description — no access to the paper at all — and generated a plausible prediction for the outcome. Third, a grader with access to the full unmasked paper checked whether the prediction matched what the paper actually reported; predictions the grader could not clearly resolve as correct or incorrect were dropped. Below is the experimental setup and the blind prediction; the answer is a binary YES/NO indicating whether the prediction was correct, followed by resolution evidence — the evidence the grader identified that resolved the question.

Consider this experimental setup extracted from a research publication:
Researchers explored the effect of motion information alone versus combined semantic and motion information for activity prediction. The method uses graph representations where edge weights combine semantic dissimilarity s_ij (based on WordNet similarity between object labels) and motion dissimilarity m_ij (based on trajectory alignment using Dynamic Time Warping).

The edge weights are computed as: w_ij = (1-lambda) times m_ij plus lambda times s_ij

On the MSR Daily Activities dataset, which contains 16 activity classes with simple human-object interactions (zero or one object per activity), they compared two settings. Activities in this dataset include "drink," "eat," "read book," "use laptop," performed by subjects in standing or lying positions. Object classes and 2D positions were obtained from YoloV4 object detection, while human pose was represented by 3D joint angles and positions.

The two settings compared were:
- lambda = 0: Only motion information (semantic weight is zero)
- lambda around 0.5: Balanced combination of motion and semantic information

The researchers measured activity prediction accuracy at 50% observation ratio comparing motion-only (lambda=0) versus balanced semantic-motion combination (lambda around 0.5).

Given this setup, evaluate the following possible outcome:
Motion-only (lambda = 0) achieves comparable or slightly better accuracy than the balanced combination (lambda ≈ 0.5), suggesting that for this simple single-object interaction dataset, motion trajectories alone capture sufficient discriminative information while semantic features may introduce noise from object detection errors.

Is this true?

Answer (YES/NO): NO